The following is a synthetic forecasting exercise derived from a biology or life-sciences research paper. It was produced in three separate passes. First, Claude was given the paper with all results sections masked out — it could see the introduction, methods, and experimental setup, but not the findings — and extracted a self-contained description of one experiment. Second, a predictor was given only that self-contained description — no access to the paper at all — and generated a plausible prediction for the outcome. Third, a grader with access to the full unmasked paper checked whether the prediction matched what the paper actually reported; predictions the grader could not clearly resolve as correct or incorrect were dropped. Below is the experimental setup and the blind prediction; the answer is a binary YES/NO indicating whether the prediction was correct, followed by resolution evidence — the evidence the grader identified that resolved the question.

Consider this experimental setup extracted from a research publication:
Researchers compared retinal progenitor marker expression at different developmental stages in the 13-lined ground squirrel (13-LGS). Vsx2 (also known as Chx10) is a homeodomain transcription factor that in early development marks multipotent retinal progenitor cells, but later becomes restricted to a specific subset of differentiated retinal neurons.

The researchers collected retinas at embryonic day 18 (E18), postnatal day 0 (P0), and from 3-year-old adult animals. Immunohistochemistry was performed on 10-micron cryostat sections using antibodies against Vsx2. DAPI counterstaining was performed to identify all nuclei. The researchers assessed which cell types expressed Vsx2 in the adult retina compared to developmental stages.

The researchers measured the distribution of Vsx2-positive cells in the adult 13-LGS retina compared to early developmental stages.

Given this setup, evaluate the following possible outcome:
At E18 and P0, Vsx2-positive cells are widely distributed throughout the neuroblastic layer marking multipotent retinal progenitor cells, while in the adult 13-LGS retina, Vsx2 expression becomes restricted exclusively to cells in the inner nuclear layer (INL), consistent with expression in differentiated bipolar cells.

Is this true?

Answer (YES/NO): YES